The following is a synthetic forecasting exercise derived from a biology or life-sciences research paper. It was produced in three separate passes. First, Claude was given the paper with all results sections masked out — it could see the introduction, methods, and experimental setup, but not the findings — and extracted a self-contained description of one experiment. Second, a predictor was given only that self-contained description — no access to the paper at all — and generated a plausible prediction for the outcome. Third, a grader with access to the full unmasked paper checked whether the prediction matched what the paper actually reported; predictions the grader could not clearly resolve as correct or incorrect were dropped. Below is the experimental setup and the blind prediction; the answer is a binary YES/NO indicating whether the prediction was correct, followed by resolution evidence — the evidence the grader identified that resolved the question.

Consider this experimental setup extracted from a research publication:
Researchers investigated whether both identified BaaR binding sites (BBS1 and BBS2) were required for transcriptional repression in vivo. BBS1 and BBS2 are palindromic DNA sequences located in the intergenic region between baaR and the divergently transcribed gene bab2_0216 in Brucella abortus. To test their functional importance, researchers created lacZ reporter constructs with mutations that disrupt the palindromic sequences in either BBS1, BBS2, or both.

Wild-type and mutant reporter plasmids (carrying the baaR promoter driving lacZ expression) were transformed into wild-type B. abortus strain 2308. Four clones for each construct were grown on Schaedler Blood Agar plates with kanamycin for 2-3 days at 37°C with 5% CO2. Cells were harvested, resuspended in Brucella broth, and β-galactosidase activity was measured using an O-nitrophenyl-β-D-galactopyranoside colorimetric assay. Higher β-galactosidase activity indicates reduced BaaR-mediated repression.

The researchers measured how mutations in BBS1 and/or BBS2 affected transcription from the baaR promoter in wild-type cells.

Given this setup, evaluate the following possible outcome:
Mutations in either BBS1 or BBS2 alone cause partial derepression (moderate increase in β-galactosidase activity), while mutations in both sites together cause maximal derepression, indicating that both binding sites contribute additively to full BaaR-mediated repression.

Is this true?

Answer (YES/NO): NO